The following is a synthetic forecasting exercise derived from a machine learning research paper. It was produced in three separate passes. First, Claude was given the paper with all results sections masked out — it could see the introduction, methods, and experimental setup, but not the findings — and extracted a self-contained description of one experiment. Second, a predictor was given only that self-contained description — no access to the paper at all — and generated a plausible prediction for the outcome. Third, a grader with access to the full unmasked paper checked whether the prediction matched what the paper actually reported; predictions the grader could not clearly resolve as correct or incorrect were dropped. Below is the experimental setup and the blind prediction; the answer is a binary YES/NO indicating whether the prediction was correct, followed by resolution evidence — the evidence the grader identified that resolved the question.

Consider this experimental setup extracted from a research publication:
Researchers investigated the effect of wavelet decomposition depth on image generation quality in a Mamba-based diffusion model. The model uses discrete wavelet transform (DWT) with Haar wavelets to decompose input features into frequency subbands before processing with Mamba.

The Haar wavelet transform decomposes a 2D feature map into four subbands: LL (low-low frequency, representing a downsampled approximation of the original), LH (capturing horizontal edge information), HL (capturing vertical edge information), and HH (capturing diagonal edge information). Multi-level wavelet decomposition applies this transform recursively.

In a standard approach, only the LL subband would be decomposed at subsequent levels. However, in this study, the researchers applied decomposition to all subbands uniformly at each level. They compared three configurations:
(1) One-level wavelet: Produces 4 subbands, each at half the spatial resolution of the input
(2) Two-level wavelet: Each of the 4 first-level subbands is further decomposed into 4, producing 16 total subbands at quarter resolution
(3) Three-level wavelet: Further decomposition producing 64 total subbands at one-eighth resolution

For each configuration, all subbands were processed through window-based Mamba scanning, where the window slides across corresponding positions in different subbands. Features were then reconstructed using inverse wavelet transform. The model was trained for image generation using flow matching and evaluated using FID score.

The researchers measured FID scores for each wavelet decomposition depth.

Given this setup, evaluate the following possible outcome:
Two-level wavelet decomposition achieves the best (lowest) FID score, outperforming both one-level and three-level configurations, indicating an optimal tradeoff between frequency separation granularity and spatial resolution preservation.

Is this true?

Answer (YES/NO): YES